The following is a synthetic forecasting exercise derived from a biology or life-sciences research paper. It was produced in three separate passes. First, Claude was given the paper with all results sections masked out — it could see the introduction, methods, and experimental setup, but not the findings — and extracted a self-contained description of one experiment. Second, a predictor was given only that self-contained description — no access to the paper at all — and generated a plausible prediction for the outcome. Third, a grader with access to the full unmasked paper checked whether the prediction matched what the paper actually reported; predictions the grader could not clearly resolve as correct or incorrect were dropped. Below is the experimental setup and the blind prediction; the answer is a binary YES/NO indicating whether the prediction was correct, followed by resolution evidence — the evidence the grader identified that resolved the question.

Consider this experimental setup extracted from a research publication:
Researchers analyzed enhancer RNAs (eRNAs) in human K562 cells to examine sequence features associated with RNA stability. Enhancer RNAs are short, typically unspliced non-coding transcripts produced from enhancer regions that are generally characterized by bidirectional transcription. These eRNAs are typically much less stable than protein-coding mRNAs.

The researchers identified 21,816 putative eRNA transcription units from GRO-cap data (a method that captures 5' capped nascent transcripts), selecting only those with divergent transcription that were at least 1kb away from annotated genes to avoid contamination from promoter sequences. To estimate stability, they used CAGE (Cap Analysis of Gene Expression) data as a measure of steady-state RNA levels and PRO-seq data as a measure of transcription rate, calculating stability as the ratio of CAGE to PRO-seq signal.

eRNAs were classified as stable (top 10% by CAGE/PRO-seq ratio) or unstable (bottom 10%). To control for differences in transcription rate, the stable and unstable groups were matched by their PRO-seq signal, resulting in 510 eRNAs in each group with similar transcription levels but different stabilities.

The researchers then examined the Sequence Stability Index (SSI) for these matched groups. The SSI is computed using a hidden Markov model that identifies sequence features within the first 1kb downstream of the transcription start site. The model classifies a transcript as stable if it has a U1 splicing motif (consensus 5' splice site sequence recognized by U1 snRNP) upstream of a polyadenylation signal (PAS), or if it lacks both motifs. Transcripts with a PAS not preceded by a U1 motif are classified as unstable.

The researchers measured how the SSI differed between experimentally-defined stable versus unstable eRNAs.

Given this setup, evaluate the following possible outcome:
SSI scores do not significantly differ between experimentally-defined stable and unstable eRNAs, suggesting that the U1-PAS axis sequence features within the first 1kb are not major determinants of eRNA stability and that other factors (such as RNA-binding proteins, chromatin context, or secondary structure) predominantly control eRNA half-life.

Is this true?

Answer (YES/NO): NO